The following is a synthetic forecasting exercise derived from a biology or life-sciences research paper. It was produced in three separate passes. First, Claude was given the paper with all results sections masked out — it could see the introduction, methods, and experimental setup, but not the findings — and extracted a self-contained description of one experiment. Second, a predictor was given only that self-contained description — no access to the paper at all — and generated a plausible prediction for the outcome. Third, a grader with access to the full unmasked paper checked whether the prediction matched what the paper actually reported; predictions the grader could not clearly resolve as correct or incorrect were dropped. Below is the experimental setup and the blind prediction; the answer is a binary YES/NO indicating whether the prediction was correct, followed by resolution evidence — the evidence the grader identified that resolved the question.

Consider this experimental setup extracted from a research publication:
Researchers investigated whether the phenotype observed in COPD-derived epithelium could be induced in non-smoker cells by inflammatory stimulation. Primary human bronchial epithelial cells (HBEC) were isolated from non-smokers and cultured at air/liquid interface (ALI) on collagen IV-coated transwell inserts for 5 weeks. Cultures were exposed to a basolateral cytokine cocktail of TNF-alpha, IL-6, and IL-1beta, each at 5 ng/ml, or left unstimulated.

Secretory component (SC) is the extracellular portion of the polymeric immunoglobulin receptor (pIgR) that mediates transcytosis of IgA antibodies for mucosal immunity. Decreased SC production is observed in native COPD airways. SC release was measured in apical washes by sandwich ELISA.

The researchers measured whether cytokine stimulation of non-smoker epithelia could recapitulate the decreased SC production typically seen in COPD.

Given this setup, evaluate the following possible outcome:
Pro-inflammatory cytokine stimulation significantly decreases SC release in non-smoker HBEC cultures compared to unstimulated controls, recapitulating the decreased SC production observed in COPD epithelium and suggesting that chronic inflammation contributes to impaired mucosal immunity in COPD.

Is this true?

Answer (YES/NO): YES